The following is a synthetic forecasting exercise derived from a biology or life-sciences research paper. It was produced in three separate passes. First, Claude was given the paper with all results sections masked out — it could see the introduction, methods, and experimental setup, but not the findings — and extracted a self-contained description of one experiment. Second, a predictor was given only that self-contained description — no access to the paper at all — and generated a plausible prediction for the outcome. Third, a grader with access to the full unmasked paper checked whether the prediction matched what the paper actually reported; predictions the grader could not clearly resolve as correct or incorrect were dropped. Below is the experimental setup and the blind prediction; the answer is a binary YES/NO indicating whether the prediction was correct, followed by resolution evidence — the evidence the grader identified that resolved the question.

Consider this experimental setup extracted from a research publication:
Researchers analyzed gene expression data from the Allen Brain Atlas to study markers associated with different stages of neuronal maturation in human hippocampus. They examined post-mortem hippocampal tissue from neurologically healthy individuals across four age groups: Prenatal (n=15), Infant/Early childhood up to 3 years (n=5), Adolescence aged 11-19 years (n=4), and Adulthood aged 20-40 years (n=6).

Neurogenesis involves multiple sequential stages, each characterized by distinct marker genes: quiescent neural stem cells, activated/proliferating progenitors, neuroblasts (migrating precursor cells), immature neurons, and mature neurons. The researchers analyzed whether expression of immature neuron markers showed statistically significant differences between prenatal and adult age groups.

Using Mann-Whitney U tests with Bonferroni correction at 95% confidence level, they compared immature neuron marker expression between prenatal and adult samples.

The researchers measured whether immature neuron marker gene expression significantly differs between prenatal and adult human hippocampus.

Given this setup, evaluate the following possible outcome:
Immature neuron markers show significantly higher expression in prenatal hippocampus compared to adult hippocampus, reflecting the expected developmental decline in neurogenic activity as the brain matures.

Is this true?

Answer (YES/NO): NO